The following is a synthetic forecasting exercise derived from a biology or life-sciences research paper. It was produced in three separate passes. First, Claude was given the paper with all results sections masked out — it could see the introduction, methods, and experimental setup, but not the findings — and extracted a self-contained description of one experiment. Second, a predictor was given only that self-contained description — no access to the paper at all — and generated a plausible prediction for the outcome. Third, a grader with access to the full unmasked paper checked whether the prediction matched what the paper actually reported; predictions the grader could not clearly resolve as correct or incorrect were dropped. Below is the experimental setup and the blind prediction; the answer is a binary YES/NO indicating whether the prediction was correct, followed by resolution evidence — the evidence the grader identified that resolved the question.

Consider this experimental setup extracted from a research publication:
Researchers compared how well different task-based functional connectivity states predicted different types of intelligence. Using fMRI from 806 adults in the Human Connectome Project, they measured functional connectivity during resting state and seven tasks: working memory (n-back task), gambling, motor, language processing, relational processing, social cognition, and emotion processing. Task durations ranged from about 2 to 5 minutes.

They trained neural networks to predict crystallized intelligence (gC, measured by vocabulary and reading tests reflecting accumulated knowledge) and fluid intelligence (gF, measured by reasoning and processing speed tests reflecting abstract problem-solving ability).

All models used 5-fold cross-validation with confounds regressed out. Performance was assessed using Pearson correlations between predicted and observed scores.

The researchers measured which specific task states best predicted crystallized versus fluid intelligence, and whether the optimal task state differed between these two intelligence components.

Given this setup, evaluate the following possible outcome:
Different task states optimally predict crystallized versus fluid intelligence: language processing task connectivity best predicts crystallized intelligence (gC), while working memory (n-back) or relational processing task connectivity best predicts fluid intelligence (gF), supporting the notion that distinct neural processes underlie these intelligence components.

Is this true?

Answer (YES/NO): NO